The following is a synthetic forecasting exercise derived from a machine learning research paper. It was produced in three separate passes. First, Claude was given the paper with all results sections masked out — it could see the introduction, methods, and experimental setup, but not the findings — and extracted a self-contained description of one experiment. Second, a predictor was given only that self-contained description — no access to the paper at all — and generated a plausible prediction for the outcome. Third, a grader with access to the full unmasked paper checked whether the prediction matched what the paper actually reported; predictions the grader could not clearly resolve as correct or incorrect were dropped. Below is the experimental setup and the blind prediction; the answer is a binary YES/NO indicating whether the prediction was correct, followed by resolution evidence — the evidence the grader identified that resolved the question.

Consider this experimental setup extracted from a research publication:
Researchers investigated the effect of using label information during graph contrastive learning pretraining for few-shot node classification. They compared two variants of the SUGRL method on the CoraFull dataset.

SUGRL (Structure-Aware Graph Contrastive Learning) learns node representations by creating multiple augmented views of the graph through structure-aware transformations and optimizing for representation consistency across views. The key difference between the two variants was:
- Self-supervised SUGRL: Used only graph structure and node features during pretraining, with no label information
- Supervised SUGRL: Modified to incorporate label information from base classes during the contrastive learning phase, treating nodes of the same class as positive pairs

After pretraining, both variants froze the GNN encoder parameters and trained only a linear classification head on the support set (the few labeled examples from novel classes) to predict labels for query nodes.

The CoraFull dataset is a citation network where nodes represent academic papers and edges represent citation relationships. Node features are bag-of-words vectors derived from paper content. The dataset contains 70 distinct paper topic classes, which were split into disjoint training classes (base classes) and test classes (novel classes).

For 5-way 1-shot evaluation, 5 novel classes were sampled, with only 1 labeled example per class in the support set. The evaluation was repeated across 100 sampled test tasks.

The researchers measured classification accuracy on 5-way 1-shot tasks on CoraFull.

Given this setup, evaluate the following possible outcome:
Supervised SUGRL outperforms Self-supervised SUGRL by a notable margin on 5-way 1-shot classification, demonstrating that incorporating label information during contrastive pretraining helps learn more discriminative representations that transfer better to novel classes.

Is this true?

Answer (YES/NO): NO